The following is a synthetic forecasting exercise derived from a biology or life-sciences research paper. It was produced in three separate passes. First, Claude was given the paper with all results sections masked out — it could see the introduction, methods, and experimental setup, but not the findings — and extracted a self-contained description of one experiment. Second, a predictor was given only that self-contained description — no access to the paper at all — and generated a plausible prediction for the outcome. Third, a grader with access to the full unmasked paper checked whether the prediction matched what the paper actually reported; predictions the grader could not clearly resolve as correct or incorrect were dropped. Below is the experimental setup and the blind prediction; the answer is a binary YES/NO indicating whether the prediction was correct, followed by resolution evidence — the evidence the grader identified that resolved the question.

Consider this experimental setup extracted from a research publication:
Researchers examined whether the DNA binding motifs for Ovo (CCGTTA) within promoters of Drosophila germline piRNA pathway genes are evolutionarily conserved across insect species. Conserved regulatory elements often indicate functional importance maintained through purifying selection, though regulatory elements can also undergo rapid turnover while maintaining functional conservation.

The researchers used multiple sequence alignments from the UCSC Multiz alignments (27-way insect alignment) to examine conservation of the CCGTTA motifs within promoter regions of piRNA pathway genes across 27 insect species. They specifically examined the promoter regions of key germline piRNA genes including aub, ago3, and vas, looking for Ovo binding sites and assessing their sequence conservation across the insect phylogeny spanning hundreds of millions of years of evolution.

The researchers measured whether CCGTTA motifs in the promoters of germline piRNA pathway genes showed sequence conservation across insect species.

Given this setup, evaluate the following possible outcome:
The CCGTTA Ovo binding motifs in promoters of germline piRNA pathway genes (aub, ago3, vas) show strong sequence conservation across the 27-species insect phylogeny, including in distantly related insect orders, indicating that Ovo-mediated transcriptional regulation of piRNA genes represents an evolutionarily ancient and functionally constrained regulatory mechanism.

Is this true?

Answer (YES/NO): NO